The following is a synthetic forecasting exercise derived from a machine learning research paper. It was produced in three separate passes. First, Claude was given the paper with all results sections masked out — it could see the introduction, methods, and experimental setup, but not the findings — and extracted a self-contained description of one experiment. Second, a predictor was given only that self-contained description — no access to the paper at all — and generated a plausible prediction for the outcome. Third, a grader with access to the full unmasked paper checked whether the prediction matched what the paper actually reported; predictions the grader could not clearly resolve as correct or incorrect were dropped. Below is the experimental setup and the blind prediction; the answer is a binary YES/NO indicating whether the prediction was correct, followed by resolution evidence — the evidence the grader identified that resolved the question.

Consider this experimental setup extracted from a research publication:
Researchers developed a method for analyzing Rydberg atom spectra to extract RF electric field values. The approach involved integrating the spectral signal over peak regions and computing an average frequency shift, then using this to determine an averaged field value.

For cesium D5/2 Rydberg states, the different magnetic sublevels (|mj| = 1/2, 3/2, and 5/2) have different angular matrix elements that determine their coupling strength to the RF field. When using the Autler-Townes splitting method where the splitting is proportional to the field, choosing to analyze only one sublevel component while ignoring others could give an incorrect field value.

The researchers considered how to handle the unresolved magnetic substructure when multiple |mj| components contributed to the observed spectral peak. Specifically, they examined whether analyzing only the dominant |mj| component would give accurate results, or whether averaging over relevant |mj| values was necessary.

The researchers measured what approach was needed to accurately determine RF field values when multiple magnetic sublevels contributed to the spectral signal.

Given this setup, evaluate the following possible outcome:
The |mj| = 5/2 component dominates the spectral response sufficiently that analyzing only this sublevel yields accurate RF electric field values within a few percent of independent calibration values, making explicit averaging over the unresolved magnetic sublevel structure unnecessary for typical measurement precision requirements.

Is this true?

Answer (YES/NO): NO